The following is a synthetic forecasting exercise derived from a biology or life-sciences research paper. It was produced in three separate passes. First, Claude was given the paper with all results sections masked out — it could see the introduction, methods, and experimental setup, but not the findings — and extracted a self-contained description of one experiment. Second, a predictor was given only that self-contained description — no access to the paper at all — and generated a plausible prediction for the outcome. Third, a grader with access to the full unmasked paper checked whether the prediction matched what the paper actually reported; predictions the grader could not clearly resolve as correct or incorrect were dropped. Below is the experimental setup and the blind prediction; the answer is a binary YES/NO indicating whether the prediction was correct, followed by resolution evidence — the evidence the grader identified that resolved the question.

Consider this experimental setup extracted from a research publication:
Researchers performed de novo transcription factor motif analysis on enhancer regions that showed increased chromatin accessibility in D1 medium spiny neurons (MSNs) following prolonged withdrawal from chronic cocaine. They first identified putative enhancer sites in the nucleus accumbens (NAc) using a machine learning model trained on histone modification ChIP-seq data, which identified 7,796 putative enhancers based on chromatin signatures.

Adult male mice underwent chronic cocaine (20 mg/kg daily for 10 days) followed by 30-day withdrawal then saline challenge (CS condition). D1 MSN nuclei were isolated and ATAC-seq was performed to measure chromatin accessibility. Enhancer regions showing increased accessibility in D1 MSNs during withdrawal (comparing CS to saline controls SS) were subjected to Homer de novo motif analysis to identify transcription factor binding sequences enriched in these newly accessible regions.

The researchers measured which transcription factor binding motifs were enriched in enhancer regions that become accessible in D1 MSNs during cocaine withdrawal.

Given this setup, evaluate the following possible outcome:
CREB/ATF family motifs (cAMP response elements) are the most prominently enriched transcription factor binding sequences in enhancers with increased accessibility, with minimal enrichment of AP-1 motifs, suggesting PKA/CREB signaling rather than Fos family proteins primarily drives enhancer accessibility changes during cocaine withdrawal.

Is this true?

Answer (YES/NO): NO